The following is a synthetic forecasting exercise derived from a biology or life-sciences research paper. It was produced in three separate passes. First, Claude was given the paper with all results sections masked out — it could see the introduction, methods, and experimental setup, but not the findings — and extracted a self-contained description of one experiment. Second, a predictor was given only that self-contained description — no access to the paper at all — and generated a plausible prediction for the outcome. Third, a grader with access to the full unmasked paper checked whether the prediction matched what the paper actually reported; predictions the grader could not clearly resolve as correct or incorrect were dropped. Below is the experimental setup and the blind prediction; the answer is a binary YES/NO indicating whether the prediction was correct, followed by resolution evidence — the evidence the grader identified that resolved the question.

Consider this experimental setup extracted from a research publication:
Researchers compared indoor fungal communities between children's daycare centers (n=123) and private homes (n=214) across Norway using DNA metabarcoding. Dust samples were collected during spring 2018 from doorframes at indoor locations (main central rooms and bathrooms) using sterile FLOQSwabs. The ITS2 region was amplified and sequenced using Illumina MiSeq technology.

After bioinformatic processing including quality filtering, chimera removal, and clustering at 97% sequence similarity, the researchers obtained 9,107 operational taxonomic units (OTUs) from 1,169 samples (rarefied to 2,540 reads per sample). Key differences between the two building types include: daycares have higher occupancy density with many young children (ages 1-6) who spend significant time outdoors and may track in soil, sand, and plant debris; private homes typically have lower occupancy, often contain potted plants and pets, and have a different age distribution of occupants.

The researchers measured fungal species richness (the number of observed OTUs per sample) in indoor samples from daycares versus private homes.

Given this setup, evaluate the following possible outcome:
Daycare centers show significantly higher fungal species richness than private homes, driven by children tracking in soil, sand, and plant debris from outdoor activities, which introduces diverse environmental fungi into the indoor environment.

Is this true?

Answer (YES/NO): NO